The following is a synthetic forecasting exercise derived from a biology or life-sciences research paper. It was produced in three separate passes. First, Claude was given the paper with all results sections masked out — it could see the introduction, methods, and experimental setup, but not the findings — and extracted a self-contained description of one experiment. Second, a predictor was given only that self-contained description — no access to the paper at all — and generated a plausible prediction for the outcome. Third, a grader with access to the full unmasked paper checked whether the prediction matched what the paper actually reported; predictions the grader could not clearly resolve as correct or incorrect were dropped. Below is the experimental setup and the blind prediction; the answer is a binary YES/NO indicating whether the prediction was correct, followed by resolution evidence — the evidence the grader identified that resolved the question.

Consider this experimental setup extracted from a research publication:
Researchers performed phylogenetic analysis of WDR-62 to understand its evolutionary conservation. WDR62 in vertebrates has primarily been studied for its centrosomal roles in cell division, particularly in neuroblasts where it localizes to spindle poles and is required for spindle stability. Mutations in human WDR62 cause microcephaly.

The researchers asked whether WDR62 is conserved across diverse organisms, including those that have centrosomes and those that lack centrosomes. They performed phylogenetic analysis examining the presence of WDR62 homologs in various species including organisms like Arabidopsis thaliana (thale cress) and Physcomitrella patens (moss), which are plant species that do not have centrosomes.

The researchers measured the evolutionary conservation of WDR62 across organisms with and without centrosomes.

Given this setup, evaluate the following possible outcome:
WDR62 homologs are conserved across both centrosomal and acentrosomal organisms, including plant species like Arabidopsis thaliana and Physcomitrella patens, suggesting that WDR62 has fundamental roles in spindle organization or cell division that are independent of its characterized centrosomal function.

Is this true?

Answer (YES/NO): YES